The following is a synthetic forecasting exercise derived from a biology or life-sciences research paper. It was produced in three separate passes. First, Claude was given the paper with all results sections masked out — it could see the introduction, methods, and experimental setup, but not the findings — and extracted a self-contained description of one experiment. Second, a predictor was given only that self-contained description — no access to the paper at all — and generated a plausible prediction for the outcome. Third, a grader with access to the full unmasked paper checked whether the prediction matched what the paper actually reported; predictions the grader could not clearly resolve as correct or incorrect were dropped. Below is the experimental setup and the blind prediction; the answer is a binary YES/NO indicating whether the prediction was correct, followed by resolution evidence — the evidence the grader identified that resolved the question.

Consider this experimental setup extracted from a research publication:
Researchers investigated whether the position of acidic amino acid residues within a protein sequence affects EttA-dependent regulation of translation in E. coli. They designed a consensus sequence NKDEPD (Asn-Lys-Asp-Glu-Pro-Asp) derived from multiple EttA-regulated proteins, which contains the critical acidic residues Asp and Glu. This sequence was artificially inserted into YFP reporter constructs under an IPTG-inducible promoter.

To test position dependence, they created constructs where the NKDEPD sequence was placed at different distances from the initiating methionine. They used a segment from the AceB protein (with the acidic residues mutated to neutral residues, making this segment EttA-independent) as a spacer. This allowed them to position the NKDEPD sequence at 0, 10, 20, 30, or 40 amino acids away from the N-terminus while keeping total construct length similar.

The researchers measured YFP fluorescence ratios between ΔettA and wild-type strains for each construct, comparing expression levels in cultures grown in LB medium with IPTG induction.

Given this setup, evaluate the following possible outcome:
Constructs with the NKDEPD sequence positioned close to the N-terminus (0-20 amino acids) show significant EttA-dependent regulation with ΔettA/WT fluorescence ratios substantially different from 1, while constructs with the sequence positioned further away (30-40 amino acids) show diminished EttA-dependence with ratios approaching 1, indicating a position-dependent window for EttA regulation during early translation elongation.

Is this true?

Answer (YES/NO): NO